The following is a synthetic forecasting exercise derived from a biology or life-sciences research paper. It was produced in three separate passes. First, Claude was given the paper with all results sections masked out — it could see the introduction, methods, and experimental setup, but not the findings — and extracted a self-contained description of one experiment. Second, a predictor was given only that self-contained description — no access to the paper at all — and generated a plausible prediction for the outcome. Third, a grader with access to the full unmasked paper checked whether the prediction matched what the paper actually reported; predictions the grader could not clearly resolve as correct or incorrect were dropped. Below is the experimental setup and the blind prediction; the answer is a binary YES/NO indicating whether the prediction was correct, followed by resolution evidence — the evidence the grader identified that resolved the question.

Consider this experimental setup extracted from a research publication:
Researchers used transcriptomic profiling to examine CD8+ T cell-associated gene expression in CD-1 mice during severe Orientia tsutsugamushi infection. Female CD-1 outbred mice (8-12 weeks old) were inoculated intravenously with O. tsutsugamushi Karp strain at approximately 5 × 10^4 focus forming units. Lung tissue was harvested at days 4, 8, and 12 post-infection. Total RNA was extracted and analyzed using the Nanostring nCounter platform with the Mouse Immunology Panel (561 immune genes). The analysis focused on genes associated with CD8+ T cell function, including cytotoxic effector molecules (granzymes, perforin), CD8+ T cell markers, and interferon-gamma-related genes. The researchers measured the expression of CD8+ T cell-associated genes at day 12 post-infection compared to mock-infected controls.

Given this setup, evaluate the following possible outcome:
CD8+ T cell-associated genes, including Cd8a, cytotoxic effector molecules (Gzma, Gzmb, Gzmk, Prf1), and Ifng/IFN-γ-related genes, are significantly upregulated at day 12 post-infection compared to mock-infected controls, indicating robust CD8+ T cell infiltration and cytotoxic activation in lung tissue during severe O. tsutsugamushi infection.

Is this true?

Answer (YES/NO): NO